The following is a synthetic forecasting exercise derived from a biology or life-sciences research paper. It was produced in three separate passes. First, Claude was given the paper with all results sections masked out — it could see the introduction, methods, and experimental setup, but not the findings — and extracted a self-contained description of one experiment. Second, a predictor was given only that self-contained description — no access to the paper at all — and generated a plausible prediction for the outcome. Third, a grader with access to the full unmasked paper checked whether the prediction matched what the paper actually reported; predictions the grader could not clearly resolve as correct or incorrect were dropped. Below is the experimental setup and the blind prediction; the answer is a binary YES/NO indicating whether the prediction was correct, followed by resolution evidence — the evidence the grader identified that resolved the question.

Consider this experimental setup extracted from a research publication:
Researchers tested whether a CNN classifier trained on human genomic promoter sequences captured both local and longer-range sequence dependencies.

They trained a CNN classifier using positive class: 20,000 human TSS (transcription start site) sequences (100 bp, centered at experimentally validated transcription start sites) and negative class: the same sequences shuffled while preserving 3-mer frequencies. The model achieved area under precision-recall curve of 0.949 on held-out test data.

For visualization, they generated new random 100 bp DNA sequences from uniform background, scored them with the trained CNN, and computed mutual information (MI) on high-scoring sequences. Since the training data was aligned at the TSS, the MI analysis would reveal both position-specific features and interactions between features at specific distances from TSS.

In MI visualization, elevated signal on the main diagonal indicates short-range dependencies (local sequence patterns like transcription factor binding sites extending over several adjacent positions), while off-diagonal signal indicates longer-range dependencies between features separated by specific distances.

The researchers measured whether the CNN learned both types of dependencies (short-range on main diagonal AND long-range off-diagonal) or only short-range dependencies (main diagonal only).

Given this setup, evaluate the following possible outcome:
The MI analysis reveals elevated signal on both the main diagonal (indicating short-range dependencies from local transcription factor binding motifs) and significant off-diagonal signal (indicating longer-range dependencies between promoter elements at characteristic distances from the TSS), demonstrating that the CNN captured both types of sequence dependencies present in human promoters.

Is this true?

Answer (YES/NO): YES